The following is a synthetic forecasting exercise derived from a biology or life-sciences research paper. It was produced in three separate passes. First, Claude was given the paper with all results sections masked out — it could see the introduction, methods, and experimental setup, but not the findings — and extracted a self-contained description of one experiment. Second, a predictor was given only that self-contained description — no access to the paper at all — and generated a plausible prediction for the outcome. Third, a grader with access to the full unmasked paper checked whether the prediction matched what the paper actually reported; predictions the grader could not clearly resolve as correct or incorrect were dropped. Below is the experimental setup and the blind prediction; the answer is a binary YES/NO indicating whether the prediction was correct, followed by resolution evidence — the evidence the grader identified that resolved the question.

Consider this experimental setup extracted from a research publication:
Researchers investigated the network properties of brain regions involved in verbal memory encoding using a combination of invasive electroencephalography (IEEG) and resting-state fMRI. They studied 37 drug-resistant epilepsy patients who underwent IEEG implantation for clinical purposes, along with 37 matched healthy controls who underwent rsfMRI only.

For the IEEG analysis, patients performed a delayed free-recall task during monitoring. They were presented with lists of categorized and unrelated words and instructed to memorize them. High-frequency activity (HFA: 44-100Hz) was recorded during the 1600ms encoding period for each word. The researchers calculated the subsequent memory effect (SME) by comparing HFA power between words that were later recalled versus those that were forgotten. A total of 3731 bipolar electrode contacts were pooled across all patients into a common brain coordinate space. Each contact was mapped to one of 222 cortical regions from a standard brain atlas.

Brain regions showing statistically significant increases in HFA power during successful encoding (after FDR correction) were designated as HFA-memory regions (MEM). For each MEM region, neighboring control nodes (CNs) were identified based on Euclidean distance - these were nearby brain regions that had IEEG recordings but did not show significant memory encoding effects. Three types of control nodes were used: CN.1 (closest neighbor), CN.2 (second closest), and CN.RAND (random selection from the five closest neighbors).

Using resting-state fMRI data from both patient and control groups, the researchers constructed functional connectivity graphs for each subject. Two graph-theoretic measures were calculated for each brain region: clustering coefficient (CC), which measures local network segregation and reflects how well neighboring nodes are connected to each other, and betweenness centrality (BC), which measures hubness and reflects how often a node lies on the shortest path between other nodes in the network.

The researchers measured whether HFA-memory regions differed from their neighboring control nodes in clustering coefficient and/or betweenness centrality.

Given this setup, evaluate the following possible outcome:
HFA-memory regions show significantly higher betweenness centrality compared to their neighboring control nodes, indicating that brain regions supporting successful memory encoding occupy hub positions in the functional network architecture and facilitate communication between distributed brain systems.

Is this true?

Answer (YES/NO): NO